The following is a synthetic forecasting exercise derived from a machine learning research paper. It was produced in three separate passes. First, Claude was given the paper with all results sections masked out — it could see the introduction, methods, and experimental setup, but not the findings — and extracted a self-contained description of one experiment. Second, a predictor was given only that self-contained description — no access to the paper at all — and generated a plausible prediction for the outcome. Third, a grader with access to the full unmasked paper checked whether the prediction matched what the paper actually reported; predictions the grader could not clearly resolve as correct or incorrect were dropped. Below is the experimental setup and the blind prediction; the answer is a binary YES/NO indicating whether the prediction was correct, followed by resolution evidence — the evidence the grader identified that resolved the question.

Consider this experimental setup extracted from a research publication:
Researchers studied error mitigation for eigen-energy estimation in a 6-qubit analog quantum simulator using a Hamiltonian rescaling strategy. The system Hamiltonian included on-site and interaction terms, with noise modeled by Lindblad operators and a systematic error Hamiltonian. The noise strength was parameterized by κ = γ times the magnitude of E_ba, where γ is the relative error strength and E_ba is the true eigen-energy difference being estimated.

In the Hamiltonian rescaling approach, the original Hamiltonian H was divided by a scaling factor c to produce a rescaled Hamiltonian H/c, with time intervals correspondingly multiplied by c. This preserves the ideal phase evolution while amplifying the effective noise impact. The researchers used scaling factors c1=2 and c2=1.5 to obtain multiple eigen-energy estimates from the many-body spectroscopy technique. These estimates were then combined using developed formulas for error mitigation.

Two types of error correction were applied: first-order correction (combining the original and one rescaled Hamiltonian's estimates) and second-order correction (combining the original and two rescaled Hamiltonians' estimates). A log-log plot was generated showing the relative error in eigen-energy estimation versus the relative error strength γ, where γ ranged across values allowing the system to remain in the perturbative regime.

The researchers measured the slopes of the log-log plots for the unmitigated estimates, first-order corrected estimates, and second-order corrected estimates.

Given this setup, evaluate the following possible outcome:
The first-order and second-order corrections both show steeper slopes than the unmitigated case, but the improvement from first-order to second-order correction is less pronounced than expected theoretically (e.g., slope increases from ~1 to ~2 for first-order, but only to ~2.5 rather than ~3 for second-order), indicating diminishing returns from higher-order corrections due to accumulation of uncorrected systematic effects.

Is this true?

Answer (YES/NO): NO